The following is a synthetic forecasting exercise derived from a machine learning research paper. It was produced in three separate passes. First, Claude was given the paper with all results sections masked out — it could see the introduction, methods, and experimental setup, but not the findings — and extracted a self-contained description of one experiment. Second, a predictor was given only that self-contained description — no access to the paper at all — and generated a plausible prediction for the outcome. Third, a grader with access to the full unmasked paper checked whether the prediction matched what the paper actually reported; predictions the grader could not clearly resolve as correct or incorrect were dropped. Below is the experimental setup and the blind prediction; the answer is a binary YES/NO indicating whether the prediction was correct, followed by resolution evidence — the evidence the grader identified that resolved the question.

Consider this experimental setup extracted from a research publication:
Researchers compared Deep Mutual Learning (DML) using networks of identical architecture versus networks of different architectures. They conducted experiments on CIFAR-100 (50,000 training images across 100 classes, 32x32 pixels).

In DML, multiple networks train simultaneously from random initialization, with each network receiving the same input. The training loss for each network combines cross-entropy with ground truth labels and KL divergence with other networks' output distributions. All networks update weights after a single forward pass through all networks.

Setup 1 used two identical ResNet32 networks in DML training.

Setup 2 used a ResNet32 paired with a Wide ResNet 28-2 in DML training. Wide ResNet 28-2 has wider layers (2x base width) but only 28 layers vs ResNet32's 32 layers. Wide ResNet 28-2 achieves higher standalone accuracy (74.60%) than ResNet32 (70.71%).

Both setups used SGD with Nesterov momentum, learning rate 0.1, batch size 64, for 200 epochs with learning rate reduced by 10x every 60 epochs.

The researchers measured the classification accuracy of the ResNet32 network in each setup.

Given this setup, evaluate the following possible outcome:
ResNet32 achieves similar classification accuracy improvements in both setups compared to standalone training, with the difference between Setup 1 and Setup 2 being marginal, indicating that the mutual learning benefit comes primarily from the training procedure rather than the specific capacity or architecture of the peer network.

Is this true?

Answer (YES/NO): NO